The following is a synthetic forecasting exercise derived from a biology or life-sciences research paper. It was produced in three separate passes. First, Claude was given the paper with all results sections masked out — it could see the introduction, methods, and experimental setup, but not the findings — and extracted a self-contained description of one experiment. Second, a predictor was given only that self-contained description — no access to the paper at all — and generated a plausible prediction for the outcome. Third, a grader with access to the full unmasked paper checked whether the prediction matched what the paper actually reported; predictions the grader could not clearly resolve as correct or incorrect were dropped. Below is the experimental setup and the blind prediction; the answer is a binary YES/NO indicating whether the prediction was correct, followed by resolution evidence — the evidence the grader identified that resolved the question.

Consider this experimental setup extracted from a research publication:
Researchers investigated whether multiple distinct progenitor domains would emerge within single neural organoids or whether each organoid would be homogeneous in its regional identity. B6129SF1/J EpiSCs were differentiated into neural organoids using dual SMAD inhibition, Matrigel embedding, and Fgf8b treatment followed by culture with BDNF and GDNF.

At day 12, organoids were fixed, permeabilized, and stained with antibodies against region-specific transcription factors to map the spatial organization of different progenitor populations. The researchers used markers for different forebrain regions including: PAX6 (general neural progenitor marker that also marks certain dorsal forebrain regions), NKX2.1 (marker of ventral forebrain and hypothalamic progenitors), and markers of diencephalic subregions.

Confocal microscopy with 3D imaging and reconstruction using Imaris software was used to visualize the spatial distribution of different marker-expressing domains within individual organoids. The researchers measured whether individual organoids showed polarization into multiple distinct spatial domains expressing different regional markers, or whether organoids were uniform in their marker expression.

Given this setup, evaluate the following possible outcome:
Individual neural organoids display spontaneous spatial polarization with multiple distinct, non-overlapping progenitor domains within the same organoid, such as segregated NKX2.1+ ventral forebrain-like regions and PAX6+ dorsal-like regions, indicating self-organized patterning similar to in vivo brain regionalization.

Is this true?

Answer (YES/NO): NO